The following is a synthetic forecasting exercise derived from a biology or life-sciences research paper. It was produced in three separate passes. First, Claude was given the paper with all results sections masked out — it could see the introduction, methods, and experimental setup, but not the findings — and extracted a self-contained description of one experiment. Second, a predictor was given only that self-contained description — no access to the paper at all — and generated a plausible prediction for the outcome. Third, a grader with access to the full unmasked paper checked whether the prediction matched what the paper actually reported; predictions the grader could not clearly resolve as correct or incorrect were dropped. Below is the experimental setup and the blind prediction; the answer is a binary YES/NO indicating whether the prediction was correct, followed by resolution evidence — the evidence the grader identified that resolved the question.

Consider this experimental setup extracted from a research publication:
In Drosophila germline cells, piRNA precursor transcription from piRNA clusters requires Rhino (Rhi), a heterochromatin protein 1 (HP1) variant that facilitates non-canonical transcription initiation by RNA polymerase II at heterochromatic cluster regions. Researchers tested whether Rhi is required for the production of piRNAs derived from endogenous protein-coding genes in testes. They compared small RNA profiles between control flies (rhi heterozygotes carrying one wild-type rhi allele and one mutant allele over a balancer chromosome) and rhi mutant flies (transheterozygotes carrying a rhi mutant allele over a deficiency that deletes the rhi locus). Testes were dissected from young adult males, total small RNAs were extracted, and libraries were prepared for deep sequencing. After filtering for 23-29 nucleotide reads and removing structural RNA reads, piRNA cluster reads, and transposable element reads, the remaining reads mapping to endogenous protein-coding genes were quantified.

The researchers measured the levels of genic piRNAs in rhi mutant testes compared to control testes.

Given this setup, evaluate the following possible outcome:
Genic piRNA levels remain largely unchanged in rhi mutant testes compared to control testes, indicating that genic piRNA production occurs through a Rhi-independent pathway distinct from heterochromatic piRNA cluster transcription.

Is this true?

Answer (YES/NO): YES